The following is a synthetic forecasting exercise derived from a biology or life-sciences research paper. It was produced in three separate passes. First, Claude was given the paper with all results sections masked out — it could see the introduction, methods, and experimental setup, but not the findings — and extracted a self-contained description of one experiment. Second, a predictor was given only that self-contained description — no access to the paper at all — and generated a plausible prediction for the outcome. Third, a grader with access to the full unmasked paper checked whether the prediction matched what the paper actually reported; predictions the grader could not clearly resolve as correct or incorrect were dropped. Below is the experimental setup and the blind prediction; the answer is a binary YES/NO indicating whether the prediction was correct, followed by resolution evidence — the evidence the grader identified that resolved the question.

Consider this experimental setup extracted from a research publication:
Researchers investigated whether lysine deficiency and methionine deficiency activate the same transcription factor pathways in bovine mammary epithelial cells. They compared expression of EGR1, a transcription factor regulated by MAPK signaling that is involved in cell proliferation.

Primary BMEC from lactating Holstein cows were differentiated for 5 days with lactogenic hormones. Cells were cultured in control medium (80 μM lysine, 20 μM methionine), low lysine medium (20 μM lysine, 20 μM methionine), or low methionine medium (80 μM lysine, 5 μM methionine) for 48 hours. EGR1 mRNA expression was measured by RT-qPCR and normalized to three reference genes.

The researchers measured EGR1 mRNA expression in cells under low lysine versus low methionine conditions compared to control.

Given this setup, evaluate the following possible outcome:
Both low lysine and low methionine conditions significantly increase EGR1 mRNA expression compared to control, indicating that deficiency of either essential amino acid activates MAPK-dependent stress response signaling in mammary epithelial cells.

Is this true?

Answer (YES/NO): NO